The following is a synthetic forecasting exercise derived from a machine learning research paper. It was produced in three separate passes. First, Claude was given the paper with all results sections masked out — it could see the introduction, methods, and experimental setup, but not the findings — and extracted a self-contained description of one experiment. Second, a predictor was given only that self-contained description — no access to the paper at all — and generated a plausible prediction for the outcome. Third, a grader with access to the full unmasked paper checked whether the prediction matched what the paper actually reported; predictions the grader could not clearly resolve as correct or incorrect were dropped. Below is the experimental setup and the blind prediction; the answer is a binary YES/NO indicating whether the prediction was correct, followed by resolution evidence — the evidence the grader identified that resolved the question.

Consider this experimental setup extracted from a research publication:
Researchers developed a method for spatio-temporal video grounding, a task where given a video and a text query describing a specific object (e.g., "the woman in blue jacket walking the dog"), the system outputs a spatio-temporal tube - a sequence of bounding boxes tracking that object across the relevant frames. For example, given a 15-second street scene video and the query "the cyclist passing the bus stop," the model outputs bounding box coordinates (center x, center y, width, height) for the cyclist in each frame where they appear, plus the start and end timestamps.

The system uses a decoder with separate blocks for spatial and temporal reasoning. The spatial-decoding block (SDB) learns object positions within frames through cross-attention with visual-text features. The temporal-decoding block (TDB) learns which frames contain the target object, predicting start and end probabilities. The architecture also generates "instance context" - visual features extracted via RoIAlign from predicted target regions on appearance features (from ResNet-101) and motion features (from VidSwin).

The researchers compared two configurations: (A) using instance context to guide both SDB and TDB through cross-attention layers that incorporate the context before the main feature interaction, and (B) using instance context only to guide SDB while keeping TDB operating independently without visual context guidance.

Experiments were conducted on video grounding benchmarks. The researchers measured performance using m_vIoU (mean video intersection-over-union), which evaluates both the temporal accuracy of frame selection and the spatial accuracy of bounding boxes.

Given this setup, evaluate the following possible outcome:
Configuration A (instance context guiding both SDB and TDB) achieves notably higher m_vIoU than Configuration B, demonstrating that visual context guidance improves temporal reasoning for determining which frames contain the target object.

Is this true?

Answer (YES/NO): NO